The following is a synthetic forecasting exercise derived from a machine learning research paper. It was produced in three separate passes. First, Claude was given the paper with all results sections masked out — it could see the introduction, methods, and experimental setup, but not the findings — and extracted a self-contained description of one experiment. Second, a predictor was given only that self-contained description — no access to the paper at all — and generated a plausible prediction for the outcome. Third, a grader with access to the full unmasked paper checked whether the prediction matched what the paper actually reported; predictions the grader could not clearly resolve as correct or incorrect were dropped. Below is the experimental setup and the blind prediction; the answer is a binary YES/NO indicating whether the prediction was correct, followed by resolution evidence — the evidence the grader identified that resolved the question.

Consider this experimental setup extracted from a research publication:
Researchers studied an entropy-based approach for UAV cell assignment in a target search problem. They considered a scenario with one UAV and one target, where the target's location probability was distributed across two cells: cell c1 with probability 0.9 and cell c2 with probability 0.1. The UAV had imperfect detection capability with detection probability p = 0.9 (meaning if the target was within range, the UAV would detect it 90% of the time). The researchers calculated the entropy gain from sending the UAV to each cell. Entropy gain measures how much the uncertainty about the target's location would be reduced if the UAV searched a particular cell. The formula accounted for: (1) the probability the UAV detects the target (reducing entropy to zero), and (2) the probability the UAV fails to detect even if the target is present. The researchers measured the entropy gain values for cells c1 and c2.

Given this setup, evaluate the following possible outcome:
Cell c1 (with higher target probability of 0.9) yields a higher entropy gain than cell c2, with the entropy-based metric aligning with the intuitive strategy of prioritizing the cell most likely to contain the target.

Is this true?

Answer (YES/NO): NO